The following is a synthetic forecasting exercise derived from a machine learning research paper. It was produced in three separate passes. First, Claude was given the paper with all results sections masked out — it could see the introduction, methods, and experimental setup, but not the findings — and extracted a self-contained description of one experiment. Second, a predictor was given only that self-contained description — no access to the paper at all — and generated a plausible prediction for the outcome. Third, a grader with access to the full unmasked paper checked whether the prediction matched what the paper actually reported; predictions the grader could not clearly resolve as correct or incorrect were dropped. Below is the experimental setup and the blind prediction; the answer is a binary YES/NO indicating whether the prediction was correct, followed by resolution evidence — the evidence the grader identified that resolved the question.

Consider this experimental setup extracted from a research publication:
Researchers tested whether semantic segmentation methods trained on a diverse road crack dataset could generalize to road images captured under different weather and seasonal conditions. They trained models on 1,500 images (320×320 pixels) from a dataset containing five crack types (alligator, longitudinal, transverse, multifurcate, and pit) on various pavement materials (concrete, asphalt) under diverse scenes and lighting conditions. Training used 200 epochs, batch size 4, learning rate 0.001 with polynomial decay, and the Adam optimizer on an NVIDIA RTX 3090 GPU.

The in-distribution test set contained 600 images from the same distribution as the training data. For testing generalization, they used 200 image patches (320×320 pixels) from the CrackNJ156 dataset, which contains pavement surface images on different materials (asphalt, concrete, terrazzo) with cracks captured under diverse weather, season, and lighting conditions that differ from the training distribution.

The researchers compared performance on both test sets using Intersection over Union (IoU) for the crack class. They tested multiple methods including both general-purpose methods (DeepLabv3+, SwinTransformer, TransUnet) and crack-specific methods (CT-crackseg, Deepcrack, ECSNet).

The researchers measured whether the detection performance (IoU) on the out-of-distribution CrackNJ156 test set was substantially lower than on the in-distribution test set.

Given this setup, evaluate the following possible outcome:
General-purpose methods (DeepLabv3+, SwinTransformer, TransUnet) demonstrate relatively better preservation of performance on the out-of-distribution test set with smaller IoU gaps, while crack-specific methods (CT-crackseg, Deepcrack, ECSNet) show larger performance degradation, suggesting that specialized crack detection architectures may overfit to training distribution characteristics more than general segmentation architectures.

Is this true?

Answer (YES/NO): NO